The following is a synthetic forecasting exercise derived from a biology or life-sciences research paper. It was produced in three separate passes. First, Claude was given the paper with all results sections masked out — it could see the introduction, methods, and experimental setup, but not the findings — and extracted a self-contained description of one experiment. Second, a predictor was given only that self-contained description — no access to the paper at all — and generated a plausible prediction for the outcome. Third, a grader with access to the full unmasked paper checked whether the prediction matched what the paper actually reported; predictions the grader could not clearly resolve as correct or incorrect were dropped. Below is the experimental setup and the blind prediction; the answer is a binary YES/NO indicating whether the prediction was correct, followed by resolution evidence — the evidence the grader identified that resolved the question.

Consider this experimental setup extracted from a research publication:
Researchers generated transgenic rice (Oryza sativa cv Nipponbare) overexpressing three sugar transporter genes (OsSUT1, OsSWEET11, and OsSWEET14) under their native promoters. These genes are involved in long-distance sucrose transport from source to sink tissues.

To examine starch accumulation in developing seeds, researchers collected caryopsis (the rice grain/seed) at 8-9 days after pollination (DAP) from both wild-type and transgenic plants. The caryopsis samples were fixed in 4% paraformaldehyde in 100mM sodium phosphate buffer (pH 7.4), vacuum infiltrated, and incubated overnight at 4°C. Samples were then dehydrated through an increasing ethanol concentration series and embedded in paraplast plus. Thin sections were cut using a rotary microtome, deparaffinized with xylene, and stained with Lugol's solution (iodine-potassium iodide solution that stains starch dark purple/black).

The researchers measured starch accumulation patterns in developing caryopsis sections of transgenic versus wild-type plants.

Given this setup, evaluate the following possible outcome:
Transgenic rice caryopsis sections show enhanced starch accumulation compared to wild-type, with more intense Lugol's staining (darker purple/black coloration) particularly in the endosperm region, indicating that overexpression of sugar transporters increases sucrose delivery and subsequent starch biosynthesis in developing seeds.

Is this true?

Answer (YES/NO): NO